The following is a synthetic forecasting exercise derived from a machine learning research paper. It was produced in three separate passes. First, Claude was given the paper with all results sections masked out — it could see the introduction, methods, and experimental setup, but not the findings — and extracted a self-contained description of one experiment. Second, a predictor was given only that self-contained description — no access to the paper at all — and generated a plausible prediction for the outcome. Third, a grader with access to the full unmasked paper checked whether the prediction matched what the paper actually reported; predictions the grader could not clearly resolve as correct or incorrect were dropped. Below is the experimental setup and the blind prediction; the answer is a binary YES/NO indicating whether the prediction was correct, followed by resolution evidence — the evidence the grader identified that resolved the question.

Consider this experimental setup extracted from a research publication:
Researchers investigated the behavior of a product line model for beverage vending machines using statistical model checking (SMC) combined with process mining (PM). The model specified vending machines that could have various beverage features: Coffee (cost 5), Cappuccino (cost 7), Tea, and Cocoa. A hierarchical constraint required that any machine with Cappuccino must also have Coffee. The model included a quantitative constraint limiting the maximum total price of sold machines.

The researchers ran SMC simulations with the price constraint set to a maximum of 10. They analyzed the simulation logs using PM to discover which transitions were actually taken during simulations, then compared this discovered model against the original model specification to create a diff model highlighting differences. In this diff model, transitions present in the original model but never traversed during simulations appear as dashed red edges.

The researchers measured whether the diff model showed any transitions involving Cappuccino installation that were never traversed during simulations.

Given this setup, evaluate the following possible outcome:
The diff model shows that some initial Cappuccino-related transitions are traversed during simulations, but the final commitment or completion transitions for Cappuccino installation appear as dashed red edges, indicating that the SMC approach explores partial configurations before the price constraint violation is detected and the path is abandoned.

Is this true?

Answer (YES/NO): NO